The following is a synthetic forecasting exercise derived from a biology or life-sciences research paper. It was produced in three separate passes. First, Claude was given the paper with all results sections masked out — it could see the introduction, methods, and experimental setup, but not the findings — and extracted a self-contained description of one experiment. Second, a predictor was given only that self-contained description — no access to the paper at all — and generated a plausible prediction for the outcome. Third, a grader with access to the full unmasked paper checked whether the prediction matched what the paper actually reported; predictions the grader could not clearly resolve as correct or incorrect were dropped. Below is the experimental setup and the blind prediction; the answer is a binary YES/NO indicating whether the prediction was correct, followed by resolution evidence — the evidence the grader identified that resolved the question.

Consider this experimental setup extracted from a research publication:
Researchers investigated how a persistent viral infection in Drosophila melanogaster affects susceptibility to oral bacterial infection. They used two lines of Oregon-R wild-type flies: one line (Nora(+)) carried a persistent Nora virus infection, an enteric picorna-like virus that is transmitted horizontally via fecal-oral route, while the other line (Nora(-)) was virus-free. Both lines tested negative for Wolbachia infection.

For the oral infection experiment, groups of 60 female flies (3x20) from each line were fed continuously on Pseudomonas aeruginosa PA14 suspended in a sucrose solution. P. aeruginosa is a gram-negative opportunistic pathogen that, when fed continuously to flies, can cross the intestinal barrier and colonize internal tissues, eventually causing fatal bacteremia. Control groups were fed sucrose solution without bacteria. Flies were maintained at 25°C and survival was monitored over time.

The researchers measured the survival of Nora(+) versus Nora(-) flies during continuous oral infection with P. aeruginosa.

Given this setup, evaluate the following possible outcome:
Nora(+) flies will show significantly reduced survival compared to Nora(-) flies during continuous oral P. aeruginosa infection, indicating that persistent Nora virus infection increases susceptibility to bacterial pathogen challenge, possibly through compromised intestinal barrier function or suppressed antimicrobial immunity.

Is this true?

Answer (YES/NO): YES